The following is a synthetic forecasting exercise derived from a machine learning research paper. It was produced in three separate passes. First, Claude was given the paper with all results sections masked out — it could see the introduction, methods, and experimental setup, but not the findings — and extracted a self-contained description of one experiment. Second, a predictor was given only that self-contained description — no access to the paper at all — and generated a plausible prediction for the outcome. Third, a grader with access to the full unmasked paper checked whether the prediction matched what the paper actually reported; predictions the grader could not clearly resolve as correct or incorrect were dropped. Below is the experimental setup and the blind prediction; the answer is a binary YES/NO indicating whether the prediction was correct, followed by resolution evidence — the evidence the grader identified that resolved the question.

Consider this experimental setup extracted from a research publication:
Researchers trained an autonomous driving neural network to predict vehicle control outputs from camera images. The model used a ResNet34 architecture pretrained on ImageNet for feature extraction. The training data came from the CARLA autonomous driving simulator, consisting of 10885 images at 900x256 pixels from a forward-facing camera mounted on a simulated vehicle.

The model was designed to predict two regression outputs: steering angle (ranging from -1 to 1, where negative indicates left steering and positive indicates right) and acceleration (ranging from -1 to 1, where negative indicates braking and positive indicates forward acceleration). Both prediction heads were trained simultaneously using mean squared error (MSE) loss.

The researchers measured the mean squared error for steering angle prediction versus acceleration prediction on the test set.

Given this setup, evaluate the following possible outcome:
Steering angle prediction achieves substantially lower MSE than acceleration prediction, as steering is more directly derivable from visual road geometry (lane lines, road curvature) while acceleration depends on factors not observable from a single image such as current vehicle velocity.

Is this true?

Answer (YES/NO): YES